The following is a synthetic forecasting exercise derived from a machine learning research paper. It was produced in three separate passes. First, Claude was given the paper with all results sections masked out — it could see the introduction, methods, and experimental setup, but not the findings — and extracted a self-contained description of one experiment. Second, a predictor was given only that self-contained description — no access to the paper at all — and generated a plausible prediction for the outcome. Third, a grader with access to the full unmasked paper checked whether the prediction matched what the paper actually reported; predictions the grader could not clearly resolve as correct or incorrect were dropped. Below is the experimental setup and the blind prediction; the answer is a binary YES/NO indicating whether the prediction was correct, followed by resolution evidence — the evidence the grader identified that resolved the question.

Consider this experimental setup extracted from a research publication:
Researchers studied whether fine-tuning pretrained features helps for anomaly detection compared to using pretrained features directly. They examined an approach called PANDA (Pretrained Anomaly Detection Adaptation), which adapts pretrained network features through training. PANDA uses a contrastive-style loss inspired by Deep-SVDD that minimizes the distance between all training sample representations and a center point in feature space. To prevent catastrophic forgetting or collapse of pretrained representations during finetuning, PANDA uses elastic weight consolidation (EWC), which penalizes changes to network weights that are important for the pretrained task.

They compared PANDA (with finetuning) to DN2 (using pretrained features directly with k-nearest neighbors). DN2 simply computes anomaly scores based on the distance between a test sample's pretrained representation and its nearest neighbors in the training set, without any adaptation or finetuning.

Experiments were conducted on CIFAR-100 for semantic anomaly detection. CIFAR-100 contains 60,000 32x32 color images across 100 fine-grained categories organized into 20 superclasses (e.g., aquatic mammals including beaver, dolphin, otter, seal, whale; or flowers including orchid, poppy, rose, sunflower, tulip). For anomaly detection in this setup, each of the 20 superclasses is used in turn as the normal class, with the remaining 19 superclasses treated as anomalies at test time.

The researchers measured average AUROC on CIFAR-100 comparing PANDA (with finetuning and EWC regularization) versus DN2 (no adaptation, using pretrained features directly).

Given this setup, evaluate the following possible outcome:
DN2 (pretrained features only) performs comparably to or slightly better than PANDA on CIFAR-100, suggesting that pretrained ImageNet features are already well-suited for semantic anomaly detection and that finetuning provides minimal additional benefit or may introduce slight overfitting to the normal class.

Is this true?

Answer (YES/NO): YES